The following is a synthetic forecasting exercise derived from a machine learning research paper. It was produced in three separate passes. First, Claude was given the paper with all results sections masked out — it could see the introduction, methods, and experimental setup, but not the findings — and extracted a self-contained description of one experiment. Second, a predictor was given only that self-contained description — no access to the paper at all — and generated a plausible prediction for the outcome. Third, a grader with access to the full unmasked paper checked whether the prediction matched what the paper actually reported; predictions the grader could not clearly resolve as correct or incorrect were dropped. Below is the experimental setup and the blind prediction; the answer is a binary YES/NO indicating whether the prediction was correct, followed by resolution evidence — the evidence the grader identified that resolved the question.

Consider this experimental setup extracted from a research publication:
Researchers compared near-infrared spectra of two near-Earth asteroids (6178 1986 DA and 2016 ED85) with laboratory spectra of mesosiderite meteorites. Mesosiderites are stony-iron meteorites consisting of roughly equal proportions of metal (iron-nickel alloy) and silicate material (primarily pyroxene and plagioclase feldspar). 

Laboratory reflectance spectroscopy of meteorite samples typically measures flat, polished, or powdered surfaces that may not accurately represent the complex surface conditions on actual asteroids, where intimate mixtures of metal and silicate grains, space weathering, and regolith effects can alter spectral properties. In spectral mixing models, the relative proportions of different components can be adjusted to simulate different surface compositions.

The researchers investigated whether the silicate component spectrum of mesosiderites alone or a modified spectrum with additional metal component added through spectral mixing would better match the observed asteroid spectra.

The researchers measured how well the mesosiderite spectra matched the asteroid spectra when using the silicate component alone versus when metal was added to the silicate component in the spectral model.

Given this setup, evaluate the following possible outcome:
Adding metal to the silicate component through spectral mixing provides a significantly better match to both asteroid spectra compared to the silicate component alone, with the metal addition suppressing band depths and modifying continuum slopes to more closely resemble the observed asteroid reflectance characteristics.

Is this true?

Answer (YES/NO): YES